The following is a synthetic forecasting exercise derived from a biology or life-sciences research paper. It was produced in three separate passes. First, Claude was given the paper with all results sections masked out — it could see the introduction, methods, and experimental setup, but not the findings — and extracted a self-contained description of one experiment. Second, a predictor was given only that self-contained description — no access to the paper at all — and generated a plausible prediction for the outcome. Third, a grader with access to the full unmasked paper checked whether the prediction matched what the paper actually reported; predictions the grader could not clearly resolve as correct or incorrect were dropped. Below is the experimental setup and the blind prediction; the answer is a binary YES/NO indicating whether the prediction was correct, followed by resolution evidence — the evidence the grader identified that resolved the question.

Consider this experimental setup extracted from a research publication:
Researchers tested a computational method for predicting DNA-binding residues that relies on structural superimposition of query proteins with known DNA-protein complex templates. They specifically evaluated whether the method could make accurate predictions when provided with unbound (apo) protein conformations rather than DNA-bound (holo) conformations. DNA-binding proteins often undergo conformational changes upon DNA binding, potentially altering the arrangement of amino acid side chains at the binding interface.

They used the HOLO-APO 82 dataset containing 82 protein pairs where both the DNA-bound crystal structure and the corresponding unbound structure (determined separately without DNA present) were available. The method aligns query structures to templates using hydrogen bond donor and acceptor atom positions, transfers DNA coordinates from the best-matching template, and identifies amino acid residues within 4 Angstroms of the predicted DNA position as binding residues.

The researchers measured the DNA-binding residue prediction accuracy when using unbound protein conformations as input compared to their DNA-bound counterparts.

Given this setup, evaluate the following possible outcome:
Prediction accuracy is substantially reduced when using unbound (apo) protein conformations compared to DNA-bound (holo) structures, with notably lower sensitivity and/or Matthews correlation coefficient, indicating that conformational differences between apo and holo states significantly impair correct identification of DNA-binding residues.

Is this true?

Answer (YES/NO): NO